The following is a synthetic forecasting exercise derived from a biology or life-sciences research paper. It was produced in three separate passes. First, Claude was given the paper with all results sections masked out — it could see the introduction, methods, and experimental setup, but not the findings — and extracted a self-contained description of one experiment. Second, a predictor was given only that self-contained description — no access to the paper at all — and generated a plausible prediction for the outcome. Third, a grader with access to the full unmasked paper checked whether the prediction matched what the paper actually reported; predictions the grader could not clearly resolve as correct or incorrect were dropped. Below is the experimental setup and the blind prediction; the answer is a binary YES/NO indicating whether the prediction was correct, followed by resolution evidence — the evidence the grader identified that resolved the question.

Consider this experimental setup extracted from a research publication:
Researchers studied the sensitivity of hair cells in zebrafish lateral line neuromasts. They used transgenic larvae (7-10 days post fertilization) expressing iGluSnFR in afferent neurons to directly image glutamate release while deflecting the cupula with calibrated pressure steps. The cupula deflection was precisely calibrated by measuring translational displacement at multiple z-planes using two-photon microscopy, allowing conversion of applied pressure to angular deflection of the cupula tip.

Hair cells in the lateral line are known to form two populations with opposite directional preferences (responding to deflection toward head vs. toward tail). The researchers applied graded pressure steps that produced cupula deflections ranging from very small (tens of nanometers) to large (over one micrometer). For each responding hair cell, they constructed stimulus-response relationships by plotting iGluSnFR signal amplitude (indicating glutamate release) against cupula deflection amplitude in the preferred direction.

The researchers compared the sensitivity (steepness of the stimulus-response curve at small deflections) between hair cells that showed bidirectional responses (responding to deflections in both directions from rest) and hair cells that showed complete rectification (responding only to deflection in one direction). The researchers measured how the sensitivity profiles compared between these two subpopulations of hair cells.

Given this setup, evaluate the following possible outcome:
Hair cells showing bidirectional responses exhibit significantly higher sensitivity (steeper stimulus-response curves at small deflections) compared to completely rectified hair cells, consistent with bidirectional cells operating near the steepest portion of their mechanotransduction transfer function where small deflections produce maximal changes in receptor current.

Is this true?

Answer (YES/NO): YES